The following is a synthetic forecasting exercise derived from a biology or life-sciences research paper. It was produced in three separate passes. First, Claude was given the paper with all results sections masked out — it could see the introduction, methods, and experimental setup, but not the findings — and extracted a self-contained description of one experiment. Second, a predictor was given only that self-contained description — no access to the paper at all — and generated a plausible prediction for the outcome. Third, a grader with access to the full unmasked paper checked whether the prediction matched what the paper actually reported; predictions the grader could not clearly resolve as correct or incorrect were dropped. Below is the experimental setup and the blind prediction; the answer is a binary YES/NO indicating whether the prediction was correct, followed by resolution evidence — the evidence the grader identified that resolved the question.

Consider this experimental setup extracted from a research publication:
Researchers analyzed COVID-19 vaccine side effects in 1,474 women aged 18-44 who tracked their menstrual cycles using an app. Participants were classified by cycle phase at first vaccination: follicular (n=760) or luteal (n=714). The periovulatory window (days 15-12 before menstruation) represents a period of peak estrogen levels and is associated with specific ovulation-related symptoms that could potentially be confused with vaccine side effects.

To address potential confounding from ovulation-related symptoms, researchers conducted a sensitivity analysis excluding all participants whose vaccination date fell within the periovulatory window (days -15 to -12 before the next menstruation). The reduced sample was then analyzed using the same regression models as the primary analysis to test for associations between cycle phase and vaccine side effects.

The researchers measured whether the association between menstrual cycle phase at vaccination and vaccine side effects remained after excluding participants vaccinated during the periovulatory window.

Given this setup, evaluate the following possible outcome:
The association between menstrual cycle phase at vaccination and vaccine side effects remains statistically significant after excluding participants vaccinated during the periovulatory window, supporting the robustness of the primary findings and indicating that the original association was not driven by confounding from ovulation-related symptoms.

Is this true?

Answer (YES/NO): NO